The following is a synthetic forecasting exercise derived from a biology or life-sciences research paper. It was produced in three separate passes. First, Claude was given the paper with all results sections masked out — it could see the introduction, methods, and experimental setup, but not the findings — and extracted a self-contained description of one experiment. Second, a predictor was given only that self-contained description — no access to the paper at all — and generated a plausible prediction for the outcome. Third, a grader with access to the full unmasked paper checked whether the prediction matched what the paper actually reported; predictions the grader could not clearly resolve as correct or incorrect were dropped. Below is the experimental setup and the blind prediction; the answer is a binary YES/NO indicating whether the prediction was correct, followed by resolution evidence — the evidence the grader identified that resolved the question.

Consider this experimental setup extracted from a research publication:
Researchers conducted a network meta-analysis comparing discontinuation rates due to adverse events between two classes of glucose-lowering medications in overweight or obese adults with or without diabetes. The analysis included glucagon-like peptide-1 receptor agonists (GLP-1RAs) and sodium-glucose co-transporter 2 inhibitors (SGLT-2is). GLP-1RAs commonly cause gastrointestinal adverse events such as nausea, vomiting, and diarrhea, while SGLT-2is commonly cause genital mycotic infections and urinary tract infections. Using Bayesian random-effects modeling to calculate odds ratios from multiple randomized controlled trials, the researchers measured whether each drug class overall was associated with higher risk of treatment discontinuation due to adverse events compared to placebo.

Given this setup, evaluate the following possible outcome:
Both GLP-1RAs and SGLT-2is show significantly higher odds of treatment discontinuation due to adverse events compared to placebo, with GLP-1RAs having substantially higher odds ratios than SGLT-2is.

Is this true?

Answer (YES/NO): NO